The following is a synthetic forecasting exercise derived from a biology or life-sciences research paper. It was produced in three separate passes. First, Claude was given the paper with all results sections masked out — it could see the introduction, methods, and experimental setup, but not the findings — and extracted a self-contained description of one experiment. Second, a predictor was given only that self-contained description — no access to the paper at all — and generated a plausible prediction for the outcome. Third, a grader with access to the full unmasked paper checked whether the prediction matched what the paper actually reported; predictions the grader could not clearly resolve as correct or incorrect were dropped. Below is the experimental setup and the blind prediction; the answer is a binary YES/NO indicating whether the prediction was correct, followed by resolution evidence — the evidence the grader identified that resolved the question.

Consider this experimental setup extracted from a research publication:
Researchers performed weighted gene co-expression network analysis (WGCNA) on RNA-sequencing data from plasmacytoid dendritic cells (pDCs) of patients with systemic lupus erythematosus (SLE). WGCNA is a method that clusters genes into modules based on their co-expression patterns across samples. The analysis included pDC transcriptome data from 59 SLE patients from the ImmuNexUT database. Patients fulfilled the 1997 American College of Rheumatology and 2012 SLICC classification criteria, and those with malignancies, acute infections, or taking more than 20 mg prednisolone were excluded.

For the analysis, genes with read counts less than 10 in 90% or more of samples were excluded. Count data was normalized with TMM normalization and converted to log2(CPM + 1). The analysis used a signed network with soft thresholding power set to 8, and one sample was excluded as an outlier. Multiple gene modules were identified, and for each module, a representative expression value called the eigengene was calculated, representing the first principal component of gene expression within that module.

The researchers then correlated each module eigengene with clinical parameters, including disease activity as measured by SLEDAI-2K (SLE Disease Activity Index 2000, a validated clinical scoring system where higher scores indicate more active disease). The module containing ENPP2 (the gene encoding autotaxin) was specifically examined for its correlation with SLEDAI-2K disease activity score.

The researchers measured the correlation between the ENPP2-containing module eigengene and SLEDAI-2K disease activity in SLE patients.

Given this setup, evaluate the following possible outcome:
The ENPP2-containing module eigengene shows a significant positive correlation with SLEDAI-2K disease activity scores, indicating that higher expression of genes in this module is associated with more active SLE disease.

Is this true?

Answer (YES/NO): YES